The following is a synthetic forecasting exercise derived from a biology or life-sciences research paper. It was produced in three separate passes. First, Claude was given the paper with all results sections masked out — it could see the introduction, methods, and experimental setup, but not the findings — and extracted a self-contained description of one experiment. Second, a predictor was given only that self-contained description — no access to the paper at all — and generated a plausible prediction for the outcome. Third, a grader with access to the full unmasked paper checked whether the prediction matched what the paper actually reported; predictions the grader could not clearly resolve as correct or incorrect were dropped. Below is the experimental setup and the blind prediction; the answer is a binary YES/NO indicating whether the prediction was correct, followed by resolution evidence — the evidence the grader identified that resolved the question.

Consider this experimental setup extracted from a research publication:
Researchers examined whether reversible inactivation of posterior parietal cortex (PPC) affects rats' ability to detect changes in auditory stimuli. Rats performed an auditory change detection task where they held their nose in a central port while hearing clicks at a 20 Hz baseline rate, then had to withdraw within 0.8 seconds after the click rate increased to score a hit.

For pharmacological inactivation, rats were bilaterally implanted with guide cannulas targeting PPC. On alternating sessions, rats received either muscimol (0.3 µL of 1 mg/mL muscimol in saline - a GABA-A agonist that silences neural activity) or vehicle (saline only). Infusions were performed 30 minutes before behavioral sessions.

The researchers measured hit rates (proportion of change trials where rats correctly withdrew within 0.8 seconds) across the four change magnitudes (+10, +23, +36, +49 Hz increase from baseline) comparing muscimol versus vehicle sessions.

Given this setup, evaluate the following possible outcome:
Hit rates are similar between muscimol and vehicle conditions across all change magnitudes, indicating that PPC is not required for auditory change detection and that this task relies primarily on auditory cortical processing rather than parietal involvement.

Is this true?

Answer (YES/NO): NO